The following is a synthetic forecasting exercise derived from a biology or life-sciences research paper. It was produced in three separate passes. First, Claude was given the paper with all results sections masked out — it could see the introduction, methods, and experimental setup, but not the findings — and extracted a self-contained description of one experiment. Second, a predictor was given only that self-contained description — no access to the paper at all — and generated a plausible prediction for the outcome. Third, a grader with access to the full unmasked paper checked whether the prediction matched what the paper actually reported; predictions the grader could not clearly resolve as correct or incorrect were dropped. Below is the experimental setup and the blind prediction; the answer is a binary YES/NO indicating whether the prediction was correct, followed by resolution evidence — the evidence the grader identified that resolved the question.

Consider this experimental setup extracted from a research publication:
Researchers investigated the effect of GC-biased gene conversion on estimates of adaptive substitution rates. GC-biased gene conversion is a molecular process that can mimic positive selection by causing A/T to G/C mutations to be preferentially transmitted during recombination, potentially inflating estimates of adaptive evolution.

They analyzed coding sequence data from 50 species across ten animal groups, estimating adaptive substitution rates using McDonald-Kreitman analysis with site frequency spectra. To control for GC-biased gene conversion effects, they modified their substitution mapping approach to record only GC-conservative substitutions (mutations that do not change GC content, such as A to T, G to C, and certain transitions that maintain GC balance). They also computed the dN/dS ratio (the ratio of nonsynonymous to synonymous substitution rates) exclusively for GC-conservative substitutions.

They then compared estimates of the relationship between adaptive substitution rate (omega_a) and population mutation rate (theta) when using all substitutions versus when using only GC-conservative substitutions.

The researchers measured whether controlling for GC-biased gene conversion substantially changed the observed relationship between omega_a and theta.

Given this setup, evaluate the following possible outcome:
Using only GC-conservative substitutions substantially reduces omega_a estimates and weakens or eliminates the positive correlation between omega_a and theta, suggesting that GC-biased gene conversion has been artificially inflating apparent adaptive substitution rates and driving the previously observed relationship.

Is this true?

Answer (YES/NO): NO